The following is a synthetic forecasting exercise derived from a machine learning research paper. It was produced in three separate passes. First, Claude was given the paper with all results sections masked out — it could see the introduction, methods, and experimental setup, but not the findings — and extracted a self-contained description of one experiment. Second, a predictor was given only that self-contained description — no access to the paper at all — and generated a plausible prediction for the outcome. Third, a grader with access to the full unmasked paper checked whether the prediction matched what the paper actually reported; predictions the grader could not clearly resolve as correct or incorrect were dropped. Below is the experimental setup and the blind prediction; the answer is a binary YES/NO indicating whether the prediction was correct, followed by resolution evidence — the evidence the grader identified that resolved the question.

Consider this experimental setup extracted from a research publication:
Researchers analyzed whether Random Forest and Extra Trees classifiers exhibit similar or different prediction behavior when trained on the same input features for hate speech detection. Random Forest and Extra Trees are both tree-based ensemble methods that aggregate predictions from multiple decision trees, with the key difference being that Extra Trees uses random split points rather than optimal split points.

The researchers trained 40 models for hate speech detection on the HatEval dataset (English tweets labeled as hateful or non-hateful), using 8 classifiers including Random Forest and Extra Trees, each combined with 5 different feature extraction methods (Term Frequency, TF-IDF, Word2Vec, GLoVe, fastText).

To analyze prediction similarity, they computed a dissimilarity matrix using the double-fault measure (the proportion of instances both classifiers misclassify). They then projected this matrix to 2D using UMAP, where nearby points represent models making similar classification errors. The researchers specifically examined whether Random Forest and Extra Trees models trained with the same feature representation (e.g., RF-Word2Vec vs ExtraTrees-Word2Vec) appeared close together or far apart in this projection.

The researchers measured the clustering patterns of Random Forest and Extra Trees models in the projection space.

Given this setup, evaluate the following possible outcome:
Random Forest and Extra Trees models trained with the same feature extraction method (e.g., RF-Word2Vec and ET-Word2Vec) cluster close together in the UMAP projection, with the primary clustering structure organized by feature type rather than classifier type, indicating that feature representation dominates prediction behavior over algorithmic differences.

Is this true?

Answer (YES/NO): NO